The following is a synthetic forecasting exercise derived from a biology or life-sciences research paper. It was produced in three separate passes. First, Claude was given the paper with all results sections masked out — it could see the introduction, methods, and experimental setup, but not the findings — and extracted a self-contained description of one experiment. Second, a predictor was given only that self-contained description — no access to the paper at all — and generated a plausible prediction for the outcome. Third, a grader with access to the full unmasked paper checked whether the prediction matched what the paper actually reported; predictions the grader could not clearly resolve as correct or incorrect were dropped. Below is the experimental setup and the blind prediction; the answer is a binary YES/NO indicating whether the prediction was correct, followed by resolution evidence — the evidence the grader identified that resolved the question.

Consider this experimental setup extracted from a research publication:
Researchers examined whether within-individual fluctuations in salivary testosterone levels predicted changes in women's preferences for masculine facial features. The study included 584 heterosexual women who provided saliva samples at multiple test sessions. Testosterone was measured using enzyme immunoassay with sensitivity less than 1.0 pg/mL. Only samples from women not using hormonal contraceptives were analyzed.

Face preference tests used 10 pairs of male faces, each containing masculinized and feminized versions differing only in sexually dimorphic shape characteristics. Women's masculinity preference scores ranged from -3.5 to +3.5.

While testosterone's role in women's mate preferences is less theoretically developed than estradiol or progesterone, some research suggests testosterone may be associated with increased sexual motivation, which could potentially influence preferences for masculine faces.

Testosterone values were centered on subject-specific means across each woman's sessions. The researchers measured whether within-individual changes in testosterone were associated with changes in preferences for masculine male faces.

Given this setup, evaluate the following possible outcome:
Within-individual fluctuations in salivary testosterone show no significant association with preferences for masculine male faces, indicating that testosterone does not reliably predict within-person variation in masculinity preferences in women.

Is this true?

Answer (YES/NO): YES